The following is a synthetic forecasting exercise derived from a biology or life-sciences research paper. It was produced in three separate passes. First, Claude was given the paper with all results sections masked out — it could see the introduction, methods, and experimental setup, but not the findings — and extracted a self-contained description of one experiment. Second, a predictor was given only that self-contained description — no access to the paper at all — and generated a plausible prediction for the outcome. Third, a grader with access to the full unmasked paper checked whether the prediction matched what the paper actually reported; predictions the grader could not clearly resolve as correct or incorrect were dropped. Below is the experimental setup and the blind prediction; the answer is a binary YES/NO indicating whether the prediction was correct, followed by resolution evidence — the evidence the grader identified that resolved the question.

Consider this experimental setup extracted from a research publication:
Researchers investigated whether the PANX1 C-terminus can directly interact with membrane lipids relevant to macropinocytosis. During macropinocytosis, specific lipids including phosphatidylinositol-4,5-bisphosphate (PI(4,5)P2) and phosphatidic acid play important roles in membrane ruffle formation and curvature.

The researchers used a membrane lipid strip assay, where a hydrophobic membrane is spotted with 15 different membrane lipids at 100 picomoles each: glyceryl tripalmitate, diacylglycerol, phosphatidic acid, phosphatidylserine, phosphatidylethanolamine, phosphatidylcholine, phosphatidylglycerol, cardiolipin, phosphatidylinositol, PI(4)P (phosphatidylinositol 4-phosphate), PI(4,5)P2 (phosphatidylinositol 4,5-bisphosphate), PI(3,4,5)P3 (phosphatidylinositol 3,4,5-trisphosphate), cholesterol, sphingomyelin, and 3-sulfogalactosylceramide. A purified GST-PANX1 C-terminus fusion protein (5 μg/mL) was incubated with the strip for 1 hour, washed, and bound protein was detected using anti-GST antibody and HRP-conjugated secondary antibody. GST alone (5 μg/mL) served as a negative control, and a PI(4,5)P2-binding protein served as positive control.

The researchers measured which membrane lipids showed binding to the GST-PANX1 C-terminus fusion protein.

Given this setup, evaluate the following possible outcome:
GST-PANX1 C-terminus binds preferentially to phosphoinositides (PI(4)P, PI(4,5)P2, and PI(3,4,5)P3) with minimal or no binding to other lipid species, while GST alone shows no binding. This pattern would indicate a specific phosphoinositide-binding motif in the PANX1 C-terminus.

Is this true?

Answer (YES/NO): NO